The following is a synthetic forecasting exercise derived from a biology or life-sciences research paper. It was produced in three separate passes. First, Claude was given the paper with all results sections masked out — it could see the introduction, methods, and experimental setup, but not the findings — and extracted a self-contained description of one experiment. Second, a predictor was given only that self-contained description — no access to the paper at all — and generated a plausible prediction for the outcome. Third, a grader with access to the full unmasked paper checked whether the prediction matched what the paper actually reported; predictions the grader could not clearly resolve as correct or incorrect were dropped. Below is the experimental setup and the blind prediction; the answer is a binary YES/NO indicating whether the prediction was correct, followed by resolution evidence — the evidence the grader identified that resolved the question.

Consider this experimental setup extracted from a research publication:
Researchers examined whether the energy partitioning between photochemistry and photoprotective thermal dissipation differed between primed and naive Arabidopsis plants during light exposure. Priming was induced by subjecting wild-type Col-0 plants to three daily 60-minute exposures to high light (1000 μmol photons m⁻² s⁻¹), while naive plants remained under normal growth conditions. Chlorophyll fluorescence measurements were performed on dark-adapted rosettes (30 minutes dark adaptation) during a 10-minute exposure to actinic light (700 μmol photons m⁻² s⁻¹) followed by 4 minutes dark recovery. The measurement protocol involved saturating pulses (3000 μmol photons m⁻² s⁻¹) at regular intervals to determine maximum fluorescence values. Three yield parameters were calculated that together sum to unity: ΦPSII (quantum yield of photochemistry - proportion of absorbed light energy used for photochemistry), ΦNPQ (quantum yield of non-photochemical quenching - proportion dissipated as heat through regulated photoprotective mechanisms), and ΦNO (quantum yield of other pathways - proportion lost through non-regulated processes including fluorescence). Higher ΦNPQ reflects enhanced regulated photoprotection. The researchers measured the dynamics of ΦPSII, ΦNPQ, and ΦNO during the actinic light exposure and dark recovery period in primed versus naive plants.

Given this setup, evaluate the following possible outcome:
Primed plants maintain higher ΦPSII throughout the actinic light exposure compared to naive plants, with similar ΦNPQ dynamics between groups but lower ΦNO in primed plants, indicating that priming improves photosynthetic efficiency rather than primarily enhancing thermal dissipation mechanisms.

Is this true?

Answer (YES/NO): NO